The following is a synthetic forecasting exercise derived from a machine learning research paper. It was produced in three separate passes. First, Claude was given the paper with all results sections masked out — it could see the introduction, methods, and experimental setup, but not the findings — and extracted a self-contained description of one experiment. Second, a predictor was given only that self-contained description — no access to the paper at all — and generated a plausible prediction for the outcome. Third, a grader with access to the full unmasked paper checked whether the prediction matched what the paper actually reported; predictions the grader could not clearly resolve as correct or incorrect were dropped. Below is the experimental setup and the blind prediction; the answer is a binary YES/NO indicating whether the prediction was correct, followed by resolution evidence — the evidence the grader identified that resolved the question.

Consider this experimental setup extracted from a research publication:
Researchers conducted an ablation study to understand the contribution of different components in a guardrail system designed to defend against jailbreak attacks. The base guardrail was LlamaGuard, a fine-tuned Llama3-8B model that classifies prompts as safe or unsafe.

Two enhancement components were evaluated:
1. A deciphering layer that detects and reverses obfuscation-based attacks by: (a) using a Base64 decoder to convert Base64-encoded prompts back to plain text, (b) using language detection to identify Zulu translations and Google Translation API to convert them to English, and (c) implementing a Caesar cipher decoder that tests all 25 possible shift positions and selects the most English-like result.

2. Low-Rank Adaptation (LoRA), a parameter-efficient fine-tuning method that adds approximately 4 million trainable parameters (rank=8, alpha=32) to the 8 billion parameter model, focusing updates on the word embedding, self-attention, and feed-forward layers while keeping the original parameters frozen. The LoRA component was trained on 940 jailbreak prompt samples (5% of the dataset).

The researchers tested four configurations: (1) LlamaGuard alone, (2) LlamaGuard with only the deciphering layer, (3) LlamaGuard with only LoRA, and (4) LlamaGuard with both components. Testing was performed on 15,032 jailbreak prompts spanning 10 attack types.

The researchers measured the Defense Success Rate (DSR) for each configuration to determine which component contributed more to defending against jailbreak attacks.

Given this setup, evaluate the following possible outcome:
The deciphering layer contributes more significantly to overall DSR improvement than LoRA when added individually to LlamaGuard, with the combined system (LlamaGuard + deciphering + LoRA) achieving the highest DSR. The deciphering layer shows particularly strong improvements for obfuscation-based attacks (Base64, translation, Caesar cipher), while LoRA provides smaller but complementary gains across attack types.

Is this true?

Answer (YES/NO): NO